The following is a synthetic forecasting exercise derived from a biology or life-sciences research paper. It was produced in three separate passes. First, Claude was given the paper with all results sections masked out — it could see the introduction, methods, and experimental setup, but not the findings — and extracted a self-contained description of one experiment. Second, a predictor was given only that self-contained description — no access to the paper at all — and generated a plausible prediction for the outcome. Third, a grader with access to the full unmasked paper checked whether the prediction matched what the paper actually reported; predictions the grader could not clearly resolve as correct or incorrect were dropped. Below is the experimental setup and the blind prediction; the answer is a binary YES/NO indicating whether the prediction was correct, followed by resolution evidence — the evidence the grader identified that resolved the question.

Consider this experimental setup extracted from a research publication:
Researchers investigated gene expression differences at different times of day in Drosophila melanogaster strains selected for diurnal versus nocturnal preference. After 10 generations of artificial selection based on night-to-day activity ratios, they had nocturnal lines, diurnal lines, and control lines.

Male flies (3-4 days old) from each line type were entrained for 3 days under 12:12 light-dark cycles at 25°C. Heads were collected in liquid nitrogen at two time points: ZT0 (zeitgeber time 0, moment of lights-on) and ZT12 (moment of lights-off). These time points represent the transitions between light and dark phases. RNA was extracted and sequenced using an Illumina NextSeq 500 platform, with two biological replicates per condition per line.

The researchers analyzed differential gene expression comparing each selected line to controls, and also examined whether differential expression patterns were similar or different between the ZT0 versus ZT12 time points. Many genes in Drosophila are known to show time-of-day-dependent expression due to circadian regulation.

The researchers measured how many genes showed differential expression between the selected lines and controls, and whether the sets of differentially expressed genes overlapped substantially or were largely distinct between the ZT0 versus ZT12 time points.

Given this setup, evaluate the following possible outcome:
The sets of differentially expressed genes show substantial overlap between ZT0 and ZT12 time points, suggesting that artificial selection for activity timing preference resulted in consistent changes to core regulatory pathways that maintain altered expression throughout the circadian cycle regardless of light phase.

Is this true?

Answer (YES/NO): NO